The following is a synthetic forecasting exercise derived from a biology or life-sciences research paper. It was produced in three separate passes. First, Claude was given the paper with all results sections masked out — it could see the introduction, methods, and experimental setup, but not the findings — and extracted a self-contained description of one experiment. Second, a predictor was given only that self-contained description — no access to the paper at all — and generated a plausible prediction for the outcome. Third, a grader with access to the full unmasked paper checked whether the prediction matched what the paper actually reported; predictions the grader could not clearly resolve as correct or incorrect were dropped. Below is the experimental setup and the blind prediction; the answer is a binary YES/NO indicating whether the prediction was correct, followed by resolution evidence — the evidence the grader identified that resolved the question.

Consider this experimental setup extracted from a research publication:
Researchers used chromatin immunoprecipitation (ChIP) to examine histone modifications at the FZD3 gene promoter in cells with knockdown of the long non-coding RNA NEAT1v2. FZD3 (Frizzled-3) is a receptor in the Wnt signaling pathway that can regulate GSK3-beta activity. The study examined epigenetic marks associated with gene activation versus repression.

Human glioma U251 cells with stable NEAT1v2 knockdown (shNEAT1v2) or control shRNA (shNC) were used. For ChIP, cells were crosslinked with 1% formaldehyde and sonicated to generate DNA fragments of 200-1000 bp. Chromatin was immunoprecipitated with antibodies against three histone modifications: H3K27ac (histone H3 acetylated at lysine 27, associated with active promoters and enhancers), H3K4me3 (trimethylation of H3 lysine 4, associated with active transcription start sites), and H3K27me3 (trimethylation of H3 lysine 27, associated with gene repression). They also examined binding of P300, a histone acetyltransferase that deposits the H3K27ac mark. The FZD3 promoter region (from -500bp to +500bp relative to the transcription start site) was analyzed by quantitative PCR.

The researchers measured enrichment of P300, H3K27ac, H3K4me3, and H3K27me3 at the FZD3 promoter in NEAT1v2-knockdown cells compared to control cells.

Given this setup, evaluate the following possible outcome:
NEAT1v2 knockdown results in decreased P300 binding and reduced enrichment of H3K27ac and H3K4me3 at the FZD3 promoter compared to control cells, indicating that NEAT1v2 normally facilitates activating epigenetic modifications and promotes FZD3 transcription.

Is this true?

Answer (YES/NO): YES